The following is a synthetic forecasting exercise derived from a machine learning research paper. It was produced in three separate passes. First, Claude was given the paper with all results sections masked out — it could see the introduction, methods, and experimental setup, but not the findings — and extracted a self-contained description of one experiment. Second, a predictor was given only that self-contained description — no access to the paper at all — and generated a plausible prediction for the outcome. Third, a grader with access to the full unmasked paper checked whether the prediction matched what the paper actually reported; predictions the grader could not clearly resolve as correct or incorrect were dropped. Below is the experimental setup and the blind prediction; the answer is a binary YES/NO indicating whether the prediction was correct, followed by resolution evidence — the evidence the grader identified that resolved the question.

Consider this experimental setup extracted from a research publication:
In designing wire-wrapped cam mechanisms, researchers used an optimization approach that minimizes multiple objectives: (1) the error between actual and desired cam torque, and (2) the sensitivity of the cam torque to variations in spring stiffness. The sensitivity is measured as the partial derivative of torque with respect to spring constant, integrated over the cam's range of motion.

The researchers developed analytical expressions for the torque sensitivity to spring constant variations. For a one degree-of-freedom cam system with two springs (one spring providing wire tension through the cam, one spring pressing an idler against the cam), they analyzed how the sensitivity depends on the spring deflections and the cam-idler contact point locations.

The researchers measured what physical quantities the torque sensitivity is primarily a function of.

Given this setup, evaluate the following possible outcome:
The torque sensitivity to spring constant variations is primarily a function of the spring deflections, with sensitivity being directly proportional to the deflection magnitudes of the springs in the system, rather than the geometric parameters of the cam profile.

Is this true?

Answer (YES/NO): NO